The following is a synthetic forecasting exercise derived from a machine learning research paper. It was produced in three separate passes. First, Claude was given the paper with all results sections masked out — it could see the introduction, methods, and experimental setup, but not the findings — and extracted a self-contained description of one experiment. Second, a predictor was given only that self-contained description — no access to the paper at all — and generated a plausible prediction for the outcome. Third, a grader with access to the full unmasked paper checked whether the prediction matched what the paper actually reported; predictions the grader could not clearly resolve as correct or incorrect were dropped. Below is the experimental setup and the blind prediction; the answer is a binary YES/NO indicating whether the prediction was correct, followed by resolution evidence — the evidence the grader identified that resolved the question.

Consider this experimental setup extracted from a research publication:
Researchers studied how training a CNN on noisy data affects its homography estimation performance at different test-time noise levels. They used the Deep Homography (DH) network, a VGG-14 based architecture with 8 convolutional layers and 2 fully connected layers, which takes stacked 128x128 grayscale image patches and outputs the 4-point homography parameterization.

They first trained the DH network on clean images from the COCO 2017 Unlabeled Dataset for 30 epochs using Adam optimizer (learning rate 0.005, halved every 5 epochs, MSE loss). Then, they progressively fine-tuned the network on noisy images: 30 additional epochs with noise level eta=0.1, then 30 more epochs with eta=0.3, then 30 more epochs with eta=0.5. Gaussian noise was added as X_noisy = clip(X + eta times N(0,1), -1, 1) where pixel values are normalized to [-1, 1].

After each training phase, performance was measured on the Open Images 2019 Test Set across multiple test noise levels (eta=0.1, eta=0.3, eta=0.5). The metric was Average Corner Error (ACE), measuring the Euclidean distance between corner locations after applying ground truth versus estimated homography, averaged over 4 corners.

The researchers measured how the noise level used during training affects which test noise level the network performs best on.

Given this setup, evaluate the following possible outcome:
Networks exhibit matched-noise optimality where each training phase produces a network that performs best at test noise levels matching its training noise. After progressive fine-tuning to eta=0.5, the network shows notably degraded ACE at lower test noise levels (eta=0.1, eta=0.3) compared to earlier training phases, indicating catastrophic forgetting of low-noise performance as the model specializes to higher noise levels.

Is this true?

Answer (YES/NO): NO